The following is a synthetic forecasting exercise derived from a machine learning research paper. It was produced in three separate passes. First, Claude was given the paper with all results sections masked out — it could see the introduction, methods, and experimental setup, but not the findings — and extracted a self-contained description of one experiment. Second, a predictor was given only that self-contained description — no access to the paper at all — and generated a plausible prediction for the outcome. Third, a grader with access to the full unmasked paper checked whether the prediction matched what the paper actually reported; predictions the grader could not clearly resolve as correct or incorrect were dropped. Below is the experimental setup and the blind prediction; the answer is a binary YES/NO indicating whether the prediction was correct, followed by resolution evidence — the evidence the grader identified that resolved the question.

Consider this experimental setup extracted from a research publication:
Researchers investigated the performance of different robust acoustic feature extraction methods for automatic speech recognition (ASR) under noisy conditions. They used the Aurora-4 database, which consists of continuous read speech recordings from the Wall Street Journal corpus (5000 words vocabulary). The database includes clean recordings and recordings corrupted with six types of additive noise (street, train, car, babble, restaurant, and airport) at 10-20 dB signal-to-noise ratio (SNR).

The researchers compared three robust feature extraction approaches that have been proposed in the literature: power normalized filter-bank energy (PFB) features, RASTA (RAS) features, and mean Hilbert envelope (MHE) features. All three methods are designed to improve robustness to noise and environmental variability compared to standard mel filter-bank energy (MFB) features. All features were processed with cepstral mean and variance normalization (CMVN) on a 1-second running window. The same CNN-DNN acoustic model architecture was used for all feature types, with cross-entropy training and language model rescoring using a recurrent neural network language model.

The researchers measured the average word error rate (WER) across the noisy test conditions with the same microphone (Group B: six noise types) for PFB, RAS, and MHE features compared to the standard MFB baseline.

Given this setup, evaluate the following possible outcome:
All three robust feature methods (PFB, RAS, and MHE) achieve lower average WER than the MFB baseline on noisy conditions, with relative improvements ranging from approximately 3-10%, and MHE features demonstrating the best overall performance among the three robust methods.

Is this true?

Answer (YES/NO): NO